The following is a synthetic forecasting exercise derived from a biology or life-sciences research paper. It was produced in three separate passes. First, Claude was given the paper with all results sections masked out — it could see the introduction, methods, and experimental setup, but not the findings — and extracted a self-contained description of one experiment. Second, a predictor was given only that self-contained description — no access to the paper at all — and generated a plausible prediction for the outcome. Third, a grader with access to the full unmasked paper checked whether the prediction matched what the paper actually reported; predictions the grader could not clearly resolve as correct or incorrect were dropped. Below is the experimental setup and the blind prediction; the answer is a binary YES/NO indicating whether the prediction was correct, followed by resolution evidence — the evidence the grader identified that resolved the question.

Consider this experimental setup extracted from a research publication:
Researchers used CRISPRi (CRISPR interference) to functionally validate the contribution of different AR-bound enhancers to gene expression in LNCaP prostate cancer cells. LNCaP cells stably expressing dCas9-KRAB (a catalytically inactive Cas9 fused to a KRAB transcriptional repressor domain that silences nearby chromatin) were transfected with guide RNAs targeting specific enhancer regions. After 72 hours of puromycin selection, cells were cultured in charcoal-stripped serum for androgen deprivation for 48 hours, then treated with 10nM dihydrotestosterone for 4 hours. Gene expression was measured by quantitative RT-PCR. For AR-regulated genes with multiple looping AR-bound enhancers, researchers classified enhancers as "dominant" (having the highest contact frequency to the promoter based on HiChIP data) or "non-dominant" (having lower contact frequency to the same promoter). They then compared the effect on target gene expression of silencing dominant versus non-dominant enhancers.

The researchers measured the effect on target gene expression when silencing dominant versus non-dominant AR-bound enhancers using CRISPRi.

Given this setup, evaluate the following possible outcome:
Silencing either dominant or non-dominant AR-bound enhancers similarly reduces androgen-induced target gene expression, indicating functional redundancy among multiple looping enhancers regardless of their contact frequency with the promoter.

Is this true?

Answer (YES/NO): NO